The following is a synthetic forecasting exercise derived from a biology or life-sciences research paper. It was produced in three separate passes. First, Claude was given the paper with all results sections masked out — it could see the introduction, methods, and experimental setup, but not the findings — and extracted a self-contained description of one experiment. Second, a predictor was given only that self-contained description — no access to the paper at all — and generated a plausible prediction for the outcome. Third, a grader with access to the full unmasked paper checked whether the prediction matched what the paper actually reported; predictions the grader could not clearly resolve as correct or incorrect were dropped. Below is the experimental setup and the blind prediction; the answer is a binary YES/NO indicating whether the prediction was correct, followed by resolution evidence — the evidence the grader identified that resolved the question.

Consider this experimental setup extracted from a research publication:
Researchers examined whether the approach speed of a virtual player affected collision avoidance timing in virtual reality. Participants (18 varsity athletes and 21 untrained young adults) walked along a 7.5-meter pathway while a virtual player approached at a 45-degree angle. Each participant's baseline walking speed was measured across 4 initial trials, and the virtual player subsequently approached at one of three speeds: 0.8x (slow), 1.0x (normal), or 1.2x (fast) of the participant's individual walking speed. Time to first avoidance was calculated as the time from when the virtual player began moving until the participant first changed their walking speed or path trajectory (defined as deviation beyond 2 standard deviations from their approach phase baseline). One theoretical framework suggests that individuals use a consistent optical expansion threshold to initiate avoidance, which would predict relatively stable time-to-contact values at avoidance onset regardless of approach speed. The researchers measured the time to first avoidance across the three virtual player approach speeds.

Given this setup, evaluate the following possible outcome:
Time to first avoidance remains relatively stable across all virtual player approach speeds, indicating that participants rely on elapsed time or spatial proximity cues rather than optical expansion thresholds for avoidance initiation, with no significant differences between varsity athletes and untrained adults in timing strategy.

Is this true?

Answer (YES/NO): YES